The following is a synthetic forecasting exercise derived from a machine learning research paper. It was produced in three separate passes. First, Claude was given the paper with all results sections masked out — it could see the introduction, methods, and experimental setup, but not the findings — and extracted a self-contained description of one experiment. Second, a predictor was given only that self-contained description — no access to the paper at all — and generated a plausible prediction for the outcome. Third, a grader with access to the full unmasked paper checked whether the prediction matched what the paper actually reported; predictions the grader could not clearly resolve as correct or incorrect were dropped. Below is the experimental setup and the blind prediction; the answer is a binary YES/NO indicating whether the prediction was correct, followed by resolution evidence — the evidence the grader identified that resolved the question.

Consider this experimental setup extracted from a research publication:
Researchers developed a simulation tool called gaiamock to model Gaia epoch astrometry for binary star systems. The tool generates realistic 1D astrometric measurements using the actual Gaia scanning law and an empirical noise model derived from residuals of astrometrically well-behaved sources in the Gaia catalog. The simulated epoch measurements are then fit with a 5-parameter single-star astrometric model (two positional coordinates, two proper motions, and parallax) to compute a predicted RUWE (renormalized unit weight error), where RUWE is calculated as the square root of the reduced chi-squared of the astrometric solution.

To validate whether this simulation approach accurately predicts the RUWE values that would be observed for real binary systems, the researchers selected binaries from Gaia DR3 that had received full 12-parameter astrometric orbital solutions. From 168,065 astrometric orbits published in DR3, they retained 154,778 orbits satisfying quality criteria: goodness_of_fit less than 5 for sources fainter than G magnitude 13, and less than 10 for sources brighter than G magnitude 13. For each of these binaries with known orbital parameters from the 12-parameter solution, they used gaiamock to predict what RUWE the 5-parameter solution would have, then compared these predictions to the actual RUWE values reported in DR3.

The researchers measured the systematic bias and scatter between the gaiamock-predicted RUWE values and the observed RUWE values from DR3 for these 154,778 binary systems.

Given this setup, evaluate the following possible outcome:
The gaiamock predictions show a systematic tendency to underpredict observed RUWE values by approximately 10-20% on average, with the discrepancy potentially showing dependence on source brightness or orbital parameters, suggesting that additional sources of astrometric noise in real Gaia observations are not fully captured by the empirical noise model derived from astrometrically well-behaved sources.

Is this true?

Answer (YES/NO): NO